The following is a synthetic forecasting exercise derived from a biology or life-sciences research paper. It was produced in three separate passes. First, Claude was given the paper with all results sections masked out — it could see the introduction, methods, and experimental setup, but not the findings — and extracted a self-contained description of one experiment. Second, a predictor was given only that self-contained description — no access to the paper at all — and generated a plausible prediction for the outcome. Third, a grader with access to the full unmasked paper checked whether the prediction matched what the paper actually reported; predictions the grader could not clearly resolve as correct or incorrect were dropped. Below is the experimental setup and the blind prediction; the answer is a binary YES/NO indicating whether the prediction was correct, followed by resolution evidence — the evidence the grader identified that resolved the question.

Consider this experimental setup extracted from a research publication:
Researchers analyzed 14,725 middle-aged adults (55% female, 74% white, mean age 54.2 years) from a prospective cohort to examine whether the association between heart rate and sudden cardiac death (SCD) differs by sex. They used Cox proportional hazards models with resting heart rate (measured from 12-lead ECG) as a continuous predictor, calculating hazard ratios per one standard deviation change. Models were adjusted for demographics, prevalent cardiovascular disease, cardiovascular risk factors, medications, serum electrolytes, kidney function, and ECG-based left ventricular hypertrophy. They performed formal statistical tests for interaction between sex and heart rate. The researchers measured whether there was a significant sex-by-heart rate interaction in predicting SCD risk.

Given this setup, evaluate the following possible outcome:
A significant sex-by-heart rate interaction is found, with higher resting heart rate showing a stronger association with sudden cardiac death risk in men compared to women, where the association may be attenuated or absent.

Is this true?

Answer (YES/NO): NO